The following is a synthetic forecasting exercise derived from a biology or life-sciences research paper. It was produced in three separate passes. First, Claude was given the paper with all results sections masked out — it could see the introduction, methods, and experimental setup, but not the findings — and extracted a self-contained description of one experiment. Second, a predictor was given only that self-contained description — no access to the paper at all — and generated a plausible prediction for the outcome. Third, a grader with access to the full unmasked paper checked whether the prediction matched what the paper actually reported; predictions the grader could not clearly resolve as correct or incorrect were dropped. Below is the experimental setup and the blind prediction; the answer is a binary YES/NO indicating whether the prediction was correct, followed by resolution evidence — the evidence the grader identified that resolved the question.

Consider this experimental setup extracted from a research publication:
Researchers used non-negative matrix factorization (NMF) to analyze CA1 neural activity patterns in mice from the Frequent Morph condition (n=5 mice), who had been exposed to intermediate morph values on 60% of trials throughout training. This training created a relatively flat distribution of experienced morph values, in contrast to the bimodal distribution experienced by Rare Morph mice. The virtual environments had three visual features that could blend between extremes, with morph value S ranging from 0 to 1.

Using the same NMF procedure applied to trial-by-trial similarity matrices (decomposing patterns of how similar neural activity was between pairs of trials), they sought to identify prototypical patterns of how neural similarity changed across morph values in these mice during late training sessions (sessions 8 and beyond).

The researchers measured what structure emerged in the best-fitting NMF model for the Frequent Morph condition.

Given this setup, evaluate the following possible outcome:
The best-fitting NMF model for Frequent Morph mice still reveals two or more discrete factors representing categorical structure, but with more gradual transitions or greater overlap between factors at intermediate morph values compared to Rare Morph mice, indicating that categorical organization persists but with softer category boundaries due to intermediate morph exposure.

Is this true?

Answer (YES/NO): NO